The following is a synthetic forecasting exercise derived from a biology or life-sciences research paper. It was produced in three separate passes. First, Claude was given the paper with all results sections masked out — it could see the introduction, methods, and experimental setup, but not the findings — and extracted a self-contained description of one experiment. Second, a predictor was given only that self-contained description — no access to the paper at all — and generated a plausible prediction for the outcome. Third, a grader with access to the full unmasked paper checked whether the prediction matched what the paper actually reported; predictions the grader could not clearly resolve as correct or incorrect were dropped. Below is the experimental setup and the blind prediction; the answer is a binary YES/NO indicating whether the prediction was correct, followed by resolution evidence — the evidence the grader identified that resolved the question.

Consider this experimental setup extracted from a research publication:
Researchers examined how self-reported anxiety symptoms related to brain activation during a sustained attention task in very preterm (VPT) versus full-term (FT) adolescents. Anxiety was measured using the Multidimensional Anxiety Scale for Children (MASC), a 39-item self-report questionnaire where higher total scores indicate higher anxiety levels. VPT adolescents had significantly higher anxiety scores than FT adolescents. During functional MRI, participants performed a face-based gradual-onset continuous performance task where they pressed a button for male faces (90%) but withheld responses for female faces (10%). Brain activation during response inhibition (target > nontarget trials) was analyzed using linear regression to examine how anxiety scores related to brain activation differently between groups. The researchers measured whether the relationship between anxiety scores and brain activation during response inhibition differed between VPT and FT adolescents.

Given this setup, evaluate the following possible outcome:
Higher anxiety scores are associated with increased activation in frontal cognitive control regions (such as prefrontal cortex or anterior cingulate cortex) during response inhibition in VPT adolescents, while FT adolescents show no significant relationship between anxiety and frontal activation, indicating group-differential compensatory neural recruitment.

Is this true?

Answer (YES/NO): NO